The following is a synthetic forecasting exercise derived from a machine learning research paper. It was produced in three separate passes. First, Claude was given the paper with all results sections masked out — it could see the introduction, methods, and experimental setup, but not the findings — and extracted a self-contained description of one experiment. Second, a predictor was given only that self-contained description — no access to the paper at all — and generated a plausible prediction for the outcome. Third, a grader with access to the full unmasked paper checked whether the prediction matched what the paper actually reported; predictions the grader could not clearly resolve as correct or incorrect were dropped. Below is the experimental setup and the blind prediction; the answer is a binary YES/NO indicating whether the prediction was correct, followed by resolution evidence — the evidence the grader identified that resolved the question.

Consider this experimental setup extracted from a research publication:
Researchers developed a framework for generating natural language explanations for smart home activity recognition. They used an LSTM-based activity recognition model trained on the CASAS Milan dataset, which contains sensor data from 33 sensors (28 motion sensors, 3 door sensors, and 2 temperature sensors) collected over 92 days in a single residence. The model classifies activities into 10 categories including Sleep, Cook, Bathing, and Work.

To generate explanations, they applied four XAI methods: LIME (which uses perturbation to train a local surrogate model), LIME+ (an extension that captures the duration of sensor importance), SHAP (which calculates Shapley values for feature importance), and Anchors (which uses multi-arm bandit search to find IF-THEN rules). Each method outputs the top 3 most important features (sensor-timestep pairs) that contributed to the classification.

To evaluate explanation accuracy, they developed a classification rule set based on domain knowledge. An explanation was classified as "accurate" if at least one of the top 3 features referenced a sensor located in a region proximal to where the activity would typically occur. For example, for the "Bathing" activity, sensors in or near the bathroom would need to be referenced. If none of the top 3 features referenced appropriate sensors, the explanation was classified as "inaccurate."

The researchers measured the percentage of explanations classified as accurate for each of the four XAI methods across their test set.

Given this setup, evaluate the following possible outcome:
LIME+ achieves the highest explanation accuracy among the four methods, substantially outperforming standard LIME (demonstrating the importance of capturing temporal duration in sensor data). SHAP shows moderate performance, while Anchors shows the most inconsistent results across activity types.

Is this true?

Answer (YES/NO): NO